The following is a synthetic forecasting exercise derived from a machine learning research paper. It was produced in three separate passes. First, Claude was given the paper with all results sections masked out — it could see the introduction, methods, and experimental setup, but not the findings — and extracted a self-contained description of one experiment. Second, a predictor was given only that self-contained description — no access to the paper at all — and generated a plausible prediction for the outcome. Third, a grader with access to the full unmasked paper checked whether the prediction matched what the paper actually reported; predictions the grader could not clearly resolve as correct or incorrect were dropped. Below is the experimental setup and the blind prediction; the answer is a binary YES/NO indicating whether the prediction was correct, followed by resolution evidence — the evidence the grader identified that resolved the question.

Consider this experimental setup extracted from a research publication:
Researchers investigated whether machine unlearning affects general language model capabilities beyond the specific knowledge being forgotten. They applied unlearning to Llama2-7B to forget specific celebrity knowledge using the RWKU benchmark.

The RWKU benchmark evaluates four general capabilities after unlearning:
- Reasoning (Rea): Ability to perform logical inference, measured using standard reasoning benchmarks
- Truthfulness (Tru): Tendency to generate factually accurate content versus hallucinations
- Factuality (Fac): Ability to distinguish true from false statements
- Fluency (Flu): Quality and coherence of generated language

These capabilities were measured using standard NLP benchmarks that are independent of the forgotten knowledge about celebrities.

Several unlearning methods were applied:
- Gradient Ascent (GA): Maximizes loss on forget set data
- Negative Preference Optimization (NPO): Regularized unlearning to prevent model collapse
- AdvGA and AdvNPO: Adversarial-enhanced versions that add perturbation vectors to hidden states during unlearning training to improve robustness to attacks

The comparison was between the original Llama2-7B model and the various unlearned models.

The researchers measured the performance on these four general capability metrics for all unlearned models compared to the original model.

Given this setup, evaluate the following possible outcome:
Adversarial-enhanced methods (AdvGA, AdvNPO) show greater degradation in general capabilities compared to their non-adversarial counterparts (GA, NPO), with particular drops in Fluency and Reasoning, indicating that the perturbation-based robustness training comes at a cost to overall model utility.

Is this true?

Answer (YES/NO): NO